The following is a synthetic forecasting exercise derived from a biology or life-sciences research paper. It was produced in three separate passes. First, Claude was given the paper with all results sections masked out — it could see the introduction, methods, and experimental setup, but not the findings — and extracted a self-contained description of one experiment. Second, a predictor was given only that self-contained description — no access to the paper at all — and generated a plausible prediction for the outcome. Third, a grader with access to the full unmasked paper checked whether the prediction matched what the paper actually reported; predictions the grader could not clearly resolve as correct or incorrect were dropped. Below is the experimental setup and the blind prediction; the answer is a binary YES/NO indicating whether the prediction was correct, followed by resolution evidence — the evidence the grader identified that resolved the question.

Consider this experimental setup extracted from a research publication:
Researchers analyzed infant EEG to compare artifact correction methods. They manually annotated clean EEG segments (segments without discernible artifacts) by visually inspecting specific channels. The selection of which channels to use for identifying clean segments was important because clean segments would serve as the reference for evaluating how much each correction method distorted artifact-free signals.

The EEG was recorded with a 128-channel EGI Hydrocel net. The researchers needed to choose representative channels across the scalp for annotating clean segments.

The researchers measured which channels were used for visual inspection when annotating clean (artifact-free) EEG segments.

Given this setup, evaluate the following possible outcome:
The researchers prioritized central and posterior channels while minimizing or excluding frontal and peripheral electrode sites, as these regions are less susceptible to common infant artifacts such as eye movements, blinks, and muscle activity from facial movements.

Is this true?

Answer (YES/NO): NO